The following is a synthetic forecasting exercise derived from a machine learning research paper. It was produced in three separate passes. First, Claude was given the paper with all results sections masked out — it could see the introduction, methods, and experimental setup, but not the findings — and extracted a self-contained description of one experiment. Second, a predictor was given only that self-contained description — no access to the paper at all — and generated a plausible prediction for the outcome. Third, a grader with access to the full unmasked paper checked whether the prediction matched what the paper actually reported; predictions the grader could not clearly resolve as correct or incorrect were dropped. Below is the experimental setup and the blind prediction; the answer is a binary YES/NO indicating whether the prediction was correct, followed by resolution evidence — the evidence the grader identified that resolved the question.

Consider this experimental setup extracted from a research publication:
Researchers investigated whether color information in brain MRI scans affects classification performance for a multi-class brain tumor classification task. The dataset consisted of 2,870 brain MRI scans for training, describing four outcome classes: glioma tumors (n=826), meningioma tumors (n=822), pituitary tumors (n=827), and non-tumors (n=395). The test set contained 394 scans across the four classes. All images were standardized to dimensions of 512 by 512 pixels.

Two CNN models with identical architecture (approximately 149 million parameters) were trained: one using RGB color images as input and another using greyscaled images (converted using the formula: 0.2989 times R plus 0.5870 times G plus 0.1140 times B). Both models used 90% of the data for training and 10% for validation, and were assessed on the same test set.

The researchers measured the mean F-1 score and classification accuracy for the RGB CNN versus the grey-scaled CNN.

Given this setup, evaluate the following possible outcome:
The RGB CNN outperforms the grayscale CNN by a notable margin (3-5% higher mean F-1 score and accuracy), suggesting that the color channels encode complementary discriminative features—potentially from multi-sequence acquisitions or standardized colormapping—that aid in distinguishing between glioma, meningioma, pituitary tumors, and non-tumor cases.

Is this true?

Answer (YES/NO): NO